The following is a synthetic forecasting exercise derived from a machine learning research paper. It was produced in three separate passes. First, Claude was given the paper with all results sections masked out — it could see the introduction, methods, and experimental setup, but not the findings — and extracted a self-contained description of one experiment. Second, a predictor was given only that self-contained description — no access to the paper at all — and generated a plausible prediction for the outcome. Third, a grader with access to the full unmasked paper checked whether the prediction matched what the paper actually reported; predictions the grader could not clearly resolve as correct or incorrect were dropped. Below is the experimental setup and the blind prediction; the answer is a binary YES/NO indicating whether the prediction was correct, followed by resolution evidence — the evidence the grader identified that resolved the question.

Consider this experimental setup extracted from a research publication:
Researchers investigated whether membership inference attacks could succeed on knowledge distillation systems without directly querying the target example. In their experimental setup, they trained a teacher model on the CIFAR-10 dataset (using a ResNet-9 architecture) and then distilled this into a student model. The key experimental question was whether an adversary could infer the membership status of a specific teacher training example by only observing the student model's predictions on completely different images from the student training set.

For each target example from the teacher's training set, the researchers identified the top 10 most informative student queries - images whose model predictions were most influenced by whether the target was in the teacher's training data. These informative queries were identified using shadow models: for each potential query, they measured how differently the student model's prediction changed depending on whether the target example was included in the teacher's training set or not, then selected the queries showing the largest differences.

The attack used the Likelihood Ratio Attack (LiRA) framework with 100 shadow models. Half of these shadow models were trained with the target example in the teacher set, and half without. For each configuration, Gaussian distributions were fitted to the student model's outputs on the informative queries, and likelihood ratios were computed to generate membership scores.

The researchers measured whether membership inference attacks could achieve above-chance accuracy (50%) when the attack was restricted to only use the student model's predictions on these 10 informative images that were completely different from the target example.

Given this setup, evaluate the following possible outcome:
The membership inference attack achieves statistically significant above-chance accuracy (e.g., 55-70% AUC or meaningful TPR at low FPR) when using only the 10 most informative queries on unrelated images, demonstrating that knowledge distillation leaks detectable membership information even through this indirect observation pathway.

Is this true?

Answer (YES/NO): YES